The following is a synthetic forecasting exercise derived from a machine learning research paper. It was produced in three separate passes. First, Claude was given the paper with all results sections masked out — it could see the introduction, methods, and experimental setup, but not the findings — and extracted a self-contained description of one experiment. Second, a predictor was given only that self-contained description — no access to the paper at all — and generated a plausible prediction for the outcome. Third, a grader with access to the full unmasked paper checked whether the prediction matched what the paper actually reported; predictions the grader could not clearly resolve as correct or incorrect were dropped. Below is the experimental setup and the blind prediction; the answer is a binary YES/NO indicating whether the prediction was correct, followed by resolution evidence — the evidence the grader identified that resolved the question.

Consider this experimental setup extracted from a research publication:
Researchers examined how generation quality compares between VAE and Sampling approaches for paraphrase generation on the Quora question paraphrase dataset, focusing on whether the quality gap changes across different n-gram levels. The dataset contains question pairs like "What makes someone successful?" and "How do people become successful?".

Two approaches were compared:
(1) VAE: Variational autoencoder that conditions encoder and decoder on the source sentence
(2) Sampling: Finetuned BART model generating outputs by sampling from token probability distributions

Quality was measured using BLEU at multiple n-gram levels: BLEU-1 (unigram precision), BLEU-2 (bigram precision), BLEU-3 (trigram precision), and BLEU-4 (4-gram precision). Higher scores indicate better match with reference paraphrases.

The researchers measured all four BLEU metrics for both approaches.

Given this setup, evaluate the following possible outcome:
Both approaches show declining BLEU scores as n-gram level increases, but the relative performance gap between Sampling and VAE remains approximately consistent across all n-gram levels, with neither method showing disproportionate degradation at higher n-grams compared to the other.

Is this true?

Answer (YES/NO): NO